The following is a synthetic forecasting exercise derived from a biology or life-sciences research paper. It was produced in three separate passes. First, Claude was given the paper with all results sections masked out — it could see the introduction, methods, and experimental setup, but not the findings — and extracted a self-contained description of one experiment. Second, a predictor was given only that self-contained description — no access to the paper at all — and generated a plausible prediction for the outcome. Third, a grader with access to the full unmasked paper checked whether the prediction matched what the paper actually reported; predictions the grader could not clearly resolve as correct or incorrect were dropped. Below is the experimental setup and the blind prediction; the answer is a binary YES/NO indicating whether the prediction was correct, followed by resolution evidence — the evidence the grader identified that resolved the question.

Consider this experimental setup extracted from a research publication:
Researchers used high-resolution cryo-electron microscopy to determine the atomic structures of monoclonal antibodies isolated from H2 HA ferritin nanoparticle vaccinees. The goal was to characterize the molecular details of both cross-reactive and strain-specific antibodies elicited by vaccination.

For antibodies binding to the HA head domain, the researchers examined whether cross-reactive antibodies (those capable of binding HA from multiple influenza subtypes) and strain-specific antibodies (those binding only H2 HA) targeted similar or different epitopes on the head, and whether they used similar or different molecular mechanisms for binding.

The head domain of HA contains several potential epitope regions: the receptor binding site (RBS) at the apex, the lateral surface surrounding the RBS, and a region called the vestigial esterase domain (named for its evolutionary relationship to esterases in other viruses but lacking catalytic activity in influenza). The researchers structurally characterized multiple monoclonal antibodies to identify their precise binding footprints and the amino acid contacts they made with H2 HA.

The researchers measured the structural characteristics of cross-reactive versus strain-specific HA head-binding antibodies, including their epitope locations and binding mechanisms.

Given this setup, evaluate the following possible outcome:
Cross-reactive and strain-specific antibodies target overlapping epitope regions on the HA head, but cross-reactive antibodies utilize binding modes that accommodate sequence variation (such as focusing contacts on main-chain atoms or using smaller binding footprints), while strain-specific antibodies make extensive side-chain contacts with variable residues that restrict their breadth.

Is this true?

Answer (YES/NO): NO